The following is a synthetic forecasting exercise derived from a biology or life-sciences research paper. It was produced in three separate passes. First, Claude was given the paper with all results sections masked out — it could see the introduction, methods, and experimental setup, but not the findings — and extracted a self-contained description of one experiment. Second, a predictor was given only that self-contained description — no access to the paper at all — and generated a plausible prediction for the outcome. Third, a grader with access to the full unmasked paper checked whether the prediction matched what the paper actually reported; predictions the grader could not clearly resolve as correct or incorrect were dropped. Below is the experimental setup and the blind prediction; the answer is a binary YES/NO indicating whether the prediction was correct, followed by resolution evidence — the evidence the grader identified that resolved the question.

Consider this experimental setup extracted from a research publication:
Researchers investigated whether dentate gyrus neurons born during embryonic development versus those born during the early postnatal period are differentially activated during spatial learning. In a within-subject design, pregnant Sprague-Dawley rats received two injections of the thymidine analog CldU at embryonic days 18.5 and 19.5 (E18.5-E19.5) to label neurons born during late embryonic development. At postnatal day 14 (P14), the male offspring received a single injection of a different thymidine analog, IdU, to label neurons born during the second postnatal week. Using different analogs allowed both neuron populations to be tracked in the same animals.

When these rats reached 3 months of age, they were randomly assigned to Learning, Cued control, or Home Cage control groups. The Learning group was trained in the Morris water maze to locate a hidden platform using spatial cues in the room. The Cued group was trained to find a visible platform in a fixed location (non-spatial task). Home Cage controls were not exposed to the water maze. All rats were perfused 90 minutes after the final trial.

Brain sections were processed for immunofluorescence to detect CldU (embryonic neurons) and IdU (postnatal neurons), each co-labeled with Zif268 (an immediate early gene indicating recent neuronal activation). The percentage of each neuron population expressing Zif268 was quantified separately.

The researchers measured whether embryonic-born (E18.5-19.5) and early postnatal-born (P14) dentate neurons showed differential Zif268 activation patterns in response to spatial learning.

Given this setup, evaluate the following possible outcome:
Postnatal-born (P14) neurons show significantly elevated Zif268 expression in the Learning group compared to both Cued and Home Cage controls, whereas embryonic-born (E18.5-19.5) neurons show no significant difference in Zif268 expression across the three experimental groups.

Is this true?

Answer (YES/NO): NO